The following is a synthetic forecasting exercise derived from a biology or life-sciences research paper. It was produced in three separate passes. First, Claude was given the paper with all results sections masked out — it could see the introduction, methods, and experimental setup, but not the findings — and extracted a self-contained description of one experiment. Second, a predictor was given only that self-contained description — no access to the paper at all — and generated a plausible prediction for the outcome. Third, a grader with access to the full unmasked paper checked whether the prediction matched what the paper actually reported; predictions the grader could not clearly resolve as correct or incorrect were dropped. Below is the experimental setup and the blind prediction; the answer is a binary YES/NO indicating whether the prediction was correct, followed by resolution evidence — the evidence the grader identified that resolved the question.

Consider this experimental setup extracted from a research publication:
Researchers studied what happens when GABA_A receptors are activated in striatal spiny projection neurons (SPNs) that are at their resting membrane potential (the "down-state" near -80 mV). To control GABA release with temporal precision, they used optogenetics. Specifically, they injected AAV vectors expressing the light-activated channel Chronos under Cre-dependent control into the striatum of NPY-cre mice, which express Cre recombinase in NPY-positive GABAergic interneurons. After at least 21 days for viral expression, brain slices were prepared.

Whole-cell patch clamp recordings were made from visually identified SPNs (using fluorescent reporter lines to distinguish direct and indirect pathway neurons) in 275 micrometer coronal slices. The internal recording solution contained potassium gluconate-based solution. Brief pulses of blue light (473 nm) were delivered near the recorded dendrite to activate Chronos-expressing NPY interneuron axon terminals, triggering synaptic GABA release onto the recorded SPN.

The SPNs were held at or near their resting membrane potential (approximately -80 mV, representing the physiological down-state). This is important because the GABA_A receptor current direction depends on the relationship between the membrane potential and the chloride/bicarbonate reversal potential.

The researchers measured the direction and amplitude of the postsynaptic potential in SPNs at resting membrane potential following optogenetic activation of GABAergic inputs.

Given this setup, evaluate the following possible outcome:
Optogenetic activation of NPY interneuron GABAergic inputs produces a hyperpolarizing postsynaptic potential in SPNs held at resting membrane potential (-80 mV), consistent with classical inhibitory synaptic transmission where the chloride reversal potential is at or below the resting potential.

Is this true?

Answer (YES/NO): NO